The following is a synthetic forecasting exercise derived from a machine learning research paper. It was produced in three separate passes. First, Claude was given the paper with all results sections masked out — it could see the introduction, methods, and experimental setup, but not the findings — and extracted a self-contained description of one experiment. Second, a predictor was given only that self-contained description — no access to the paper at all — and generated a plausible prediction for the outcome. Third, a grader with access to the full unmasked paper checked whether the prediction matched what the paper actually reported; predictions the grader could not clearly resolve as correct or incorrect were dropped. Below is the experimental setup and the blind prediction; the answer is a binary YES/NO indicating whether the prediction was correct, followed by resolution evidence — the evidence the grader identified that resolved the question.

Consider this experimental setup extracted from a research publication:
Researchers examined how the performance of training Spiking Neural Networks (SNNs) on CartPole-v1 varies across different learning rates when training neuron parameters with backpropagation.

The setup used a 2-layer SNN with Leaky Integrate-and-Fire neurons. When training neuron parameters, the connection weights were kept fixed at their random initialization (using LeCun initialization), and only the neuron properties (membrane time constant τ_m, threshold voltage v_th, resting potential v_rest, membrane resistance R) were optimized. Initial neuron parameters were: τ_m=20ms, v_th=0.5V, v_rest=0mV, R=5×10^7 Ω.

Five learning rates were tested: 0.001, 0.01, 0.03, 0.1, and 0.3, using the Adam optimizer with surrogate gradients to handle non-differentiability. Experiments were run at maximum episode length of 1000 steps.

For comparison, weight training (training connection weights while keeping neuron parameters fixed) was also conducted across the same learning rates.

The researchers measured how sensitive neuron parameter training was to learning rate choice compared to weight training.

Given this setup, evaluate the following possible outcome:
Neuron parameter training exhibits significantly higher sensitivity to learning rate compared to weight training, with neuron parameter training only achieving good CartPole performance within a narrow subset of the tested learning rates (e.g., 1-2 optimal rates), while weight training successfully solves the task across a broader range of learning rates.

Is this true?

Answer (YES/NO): NO